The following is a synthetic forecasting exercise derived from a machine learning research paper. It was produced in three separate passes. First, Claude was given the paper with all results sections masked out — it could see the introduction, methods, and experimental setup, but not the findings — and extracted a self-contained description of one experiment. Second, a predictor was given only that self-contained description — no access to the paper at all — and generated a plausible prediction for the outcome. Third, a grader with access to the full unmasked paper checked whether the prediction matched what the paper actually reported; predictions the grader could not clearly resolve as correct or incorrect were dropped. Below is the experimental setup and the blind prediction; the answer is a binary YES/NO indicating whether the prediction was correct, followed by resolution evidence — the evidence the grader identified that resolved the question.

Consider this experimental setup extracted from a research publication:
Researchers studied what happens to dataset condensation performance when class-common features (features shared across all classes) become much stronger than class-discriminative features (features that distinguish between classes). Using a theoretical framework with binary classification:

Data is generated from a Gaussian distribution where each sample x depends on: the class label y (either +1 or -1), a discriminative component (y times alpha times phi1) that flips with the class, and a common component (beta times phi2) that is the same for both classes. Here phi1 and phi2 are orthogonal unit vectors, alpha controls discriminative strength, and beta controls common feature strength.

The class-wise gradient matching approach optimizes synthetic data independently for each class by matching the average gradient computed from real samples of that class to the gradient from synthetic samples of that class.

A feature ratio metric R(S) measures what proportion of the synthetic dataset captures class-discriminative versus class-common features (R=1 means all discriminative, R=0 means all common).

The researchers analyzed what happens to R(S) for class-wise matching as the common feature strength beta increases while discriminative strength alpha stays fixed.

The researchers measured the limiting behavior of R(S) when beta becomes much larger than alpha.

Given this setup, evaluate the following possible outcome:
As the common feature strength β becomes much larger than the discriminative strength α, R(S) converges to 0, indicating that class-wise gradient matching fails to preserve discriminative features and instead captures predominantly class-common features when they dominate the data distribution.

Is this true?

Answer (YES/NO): YES